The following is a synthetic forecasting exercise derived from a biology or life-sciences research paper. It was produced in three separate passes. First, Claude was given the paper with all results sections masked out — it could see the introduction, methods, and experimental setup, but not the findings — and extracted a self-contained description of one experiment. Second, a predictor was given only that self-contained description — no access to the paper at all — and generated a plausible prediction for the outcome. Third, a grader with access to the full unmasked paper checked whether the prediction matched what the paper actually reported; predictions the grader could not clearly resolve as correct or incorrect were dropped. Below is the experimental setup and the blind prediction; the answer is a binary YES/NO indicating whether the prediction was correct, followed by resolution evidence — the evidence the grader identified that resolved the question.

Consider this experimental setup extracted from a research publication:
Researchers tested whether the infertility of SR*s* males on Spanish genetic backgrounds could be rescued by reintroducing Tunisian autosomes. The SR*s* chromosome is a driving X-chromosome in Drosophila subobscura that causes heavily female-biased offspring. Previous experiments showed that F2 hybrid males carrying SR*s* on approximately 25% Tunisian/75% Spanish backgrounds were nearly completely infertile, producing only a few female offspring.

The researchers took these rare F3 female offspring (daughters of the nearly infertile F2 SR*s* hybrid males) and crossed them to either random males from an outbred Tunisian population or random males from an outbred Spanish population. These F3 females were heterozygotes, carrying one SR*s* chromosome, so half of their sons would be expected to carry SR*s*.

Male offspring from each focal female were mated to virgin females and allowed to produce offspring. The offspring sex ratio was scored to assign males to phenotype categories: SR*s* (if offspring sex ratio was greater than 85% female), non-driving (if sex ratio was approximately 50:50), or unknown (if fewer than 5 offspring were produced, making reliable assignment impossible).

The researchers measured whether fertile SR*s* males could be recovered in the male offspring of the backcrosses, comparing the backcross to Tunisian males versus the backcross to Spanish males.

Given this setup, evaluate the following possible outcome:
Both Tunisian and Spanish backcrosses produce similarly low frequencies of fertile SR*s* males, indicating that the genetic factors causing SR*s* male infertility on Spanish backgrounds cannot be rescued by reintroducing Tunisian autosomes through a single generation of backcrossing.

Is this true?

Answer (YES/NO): NO